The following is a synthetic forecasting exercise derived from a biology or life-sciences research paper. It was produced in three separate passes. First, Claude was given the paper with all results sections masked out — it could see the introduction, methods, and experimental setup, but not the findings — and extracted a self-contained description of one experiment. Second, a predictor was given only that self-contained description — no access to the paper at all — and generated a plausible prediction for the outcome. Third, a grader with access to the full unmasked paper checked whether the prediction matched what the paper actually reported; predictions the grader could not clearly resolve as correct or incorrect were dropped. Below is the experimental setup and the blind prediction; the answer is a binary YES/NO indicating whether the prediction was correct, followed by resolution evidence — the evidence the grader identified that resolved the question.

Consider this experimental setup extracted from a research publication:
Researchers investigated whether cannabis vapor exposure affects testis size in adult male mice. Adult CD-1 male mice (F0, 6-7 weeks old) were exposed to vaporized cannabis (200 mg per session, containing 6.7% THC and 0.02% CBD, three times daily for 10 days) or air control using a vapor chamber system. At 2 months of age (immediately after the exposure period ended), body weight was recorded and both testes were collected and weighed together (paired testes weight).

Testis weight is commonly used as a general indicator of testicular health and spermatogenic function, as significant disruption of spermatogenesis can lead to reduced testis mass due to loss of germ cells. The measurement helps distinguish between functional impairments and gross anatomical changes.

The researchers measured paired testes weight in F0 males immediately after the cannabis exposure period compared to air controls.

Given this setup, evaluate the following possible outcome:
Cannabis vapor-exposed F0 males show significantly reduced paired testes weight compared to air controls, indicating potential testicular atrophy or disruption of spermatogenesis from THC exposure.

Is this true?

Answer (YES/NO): NO